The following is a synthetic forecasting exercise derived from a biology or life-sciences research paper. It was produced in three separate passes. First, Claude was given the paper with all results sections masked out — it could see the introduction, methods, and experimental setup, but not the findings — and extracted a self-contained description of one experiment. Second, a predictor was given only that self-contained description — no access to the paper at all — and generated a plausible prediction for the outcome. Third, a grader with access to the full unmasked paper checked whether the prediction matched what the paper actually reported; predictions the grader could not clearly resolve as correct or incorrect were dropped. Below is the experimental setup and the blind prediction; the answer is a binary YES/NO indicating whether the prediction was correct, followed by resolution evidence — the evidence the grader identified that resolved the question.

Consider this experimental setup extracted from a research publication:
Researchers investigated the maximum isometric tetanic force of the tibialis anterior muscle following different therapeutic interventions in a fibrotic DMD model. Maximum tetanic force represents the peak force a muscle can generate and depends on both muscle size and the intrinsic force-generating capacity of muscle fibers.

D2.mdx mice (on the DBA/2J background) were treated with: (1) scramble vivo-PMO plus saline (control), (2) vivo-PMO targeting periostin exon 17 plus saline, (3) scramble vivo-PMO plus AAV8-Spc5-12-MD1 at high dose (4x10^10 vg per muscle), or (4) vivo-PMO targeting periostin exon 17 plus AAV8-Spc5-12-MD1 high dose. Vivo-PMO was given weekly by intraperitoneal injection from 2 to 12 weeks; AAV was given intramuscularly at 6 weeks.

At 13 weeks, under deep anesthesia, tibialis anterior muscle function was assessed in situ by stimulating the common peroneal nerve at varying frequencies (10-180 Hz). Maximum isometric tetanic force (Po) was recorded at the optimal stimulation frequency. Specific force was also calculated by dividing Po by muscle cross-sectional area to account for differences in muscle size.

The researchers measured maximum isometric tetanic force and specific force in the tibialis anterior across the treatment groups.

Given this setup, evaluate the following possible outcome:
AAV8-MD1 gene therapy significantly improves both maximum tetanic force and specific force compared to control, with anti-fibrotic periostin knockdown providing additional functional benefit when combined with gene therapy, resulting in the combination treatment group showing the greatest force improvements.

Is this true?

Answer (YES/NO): NO